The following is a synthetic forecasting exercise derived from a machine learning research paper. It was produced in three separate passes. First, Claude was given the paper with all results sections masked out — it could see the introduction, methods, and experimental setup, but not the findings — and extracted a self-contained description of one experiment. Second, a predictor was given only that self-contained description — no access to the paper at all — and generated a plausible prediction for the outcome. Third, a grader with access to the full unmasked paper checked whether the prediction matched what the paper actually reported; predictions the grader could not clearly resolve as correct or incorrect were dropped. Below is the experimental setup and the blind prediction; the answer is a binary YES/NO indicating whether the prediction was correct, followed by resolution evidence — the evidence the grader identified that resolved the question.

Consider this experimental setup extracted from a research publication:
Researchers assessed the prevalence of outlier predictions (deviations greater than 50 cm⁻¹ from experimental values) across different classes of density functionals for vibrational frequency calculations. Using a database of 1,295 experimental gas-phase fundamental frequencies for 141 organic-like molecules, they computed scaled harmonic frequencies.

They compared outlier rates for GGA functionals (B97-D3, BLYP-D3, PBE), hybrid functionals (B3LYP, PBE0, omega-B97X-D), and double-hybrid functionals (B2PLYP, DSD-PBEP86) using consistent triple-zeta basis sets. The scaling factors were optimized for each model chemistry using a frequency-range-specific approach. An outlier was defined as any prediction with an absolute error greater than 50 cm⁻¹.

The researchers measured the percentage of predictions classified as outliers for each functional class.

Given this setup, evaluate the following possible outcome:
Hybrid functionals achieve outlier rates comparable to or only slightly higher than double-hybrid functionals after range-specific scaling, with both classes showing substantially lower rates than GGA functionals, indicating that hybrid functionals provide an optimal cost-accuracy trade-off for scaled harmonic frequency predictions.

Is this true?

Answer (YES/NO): YES